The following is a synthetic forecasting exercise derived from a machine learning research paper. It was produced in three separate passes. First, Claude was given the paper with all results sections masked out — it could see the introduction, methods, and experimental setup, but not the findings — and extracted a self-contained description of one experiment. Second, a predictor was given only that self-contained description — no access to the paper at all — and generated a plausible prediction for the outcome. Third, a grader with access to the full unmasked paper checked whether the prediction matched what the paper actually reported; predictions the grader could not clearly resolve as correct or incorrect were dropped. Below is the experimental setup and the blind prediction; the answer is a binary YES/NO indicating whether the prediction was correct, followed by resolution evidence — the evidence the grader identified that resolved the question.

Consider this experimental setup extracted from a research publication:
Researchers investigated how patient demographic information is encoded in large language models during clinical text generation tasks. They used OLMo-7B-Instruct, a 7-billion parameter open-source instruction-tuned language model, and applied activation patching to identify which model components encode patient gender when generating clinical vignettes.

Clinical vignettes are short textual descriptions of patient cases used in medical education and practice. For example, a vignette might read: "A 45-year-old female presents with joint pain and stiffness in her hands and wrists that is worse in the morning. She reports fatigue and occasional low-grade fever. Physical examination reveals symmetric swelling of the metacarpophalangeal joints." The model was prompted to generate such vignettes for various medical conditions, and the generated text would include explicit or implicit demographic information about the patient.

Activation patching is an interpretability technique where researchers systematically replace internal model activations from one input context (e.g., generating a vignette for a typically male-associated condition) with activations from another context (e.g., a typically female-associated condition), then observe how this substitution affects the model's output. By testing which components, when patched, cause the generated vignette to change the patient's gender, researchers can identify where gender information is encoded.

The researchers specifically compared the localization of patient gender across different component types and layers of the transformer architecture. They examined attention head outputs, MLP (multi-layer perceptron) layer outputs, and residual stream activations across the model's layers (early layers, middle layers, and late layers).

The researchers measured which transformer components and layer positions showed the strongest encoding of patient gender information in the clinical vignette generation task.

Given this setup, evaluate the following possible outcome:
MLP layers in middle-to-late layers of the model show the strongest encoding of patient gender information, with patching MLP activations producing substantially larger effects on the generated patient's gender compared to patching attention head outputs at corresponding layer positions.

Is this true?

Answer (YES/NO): NO